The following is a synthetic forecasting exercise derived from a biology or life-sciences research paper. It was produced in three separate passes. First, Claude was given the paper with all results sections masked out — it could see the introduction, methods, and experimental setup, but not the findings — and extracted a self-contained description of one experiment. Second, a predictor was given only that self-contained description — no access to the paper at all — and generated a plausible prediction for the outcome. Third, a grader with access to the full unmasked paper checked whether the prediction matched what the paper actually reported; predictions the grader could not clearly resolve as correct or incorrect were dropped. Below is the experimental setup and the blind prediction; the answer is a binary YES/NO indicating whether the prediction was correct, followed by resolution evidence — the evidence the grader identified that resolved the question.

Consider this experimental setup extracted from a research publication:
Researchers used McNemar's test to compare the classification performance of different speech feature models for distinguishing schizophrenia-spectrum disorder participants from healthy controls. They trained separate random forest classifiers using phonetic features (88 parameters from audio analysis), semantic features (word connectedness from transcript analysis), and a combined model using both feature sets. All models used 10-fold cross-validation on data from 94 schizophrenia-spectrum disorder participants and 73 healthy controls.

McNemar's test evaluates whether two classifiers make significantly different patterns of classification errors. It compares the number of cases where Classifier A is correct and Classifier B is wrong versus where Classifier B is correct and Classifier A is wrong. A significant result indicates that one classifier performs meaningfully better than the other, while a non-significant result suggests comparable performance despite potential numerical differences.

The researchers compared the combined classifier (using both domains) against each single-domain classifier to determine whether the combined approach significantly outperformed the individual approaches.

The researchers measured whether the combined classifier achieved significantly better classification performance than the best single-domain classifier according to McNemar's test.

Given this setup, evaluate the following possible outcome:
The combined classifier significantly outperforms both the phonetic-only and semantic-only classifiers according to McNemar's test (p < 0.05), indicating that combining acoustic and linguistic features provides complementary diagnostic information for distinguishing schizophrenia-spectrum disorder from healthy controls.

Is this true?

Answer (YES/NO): YES